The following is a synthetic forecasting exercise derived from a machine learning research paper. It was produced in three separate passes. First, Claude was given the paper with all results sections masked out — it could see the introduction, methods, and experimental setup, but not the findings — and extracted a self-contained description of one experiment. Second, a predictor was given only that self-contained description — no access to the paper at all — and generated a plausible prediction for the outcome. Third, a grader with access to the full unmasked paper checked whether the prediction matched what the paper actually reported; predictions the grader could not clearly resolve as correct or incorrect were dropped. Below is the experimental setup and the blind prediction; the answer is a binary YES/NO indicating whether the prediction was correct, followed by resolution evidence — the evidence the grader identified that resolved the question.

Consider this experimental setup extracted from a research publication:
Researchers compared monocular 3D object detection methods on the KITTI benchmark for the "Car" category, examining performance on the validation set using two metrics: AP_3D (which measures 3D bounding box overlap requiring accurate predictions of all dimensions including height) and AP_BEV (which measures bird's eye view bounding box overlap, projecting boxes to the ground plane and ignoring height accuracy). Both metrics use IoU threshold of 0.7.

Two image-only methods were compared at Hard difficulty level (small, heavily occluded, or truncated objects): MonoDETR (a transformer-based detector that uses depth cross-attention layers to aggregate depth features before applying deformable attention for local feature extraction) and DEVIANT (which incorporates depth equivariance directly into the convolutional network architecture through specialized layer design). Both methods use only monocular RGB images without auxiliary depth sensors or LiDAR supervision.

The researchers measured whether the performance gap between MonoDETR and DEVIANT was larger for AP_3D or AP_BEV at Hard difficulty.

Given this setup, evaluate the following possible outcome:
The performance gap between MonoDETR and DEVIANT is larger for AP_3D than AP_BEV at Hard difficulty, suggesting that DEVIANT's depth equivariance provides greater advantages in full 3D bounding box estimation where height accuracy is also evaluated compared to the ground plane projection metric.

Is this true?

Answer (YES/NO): NO